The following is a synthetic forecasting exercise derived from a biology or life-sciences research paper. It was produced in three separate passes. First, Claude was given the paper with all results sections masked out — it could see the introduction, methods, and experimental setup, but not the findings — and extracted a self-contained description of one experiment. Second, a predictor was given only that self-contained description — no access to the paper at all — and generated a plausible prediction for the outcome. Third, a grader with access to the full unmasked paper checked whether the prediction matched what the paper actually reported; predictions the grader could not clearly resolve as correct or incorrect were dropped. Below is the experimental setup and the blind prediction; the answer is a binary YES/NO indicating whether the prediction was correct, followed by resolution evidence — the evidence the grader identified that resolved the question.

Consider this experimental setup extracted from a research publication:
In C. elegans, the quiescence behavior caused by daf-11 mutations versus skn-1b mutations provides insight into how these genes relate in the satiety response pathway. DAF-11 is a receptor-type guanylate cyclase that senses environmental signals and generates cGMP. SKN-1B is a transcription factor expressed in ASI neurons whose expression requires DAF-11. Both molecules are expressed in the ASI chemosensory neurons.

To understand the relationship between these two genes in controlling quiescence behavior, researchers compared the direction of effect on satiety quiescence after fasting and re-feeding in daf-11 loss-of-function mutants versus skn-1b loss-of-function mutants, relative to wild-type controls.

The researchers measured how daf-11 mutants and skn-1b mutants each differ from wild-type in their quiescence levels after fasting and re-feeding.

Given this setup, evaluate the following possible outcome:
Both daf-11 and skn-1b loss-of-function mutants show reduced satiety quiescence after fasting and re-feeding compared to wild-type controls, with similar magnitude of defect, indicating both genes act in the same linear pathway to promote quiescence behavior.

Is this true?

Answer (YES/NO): NO